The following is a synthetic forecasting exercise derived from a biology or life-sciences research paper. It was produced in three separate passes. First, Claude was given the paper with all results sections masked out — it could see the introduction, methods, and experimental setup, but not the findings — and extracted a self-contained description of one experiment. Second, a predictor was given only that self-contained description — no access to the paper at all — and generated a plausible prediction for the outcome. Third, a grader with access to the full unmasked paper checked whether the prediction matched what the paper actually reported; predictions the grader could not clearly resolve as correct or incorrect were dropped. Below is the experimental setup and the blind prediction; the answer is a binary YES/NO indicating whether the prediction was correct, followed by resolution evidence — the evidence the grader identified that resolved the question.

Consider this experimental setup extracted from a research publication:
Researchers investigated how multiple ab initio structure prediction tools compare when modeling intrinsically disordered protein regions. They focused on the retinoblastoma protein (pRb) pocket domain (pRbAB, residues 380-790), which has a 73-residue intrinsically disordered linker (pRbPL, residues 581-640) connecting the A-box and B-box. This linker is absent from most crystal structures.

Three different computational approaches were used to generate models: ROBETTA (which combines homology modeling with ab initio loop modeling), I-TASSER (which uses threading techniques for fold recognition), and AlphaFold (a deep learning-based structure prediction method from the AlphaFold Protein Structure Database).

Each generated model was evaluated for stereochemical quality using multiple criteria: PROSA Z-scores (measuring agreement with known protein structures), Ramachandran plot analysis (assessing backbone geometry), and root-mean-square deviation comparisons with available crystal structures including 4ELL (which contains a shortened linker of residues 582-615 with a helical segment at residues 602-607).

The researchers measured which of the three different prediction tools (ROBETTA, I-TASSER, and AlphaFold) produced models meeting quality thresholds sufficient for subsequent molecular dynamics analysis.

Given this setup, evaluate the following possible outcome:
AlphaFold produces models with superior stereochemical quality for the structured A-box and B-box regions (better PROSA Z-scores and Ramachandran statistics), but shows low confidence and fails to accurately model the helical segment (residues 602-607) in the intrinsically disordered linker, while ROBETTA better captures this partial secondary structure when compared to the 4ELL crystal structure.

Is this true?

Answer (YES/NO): NO